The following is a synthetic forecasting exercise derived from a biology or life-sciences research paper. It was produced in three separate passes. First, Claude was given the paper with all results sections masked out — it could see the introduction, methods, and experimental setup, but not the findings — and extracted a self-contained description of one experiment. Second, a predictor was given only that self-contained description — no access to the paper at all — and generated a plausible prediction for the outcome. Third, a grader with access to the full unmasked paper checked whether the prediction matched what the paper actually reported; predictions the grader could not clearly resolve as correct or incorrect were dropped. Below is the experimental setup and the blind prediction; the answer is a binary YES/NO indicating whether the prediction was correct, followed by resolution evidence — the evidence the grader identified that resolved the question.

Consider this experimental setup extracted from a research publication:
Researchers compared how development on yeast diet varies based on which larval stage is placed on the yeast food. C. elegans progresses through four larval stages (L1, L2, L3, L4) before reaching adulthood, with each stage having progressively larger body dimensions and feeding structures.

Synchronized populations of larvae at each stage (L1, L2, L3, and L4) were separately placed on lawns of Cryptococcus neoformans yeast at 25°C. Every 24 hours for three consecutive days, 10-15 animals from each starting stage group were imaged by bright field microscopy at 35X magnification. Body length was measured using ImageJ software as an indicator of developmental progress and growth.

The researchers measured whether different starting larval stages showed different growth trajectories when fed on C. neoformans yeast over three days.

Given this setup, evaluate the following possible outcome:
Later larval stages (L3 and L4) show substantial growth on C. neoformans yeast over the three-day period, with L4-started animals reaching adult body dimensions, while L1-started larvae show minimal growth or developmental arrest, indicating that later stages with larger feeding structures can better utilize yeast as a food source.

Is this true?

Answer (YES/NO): NO